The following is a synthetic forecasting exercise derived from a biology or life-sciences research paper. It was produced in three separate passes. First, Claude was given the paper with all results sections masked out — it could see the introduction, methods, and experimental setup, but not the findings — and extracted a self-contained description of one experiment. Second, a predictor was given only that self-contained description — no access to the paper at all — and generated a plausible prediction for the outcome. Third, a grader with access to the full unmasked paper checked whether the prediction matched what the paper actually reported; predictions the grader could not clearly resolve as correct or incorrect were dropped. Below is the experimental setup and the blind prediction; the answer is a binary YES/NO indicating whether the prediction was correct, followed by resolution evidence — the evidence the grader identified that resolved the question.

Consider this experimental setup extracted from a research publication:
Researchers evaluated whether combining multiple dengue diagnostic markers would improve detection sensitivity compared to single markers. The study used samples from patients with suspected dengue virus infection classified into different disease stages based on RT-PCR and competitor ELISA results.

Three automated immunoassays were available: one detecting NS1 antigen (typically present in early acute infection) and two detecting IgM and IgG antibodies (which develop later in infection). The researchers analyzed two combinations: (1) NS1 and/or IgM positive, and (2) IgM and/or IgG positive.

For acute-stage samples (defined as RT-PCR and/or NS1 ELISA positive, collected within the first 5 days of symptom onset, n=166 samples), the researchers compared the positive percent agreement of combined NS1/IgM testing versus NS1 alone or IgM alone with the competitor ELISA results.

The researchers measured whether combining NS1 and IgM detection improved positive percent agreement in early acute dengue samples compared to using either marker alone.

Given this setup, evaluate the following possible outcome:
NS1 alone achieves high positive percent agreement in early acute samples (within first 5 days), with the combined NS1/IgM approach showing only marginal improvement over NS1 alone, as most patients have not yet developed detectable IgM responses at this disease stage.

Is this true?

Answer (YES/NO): NO